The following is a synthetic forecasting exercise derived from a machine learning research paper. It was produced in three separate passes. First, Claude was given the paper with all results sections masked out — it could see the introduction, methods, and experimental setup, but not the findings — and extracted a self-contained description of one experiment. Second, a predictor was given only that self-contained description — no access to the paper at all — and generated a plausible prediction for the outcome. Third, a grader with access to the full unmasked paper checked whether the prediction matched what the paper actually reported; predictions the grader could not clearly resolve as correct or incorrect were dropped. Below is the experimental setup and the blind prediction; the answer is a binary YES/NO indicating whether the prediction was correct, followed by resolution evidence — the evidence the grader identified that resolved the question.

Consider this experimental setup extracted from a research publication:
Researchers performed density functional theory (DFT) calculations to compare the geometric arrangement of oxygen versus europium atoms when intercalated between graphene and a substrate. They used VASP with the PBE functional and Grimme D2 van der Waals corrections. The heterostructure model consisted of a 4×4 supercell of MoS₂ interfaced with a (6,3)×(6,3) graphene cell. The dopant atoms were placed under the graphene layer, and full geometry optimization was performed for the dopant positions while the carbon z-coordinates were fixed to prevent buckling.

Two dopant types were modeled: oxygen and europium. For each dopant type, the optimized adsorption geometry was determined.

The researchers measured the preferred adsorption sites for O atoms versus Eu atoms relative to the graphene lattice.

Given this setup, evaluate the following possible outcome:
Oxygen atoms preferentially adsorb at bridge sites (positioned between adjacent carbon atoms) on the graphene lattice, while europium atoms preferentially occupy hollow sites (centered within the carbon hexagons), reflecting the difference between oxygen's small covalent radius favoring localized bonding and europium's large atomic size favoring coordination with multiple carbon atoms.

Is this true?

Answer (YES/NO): NO